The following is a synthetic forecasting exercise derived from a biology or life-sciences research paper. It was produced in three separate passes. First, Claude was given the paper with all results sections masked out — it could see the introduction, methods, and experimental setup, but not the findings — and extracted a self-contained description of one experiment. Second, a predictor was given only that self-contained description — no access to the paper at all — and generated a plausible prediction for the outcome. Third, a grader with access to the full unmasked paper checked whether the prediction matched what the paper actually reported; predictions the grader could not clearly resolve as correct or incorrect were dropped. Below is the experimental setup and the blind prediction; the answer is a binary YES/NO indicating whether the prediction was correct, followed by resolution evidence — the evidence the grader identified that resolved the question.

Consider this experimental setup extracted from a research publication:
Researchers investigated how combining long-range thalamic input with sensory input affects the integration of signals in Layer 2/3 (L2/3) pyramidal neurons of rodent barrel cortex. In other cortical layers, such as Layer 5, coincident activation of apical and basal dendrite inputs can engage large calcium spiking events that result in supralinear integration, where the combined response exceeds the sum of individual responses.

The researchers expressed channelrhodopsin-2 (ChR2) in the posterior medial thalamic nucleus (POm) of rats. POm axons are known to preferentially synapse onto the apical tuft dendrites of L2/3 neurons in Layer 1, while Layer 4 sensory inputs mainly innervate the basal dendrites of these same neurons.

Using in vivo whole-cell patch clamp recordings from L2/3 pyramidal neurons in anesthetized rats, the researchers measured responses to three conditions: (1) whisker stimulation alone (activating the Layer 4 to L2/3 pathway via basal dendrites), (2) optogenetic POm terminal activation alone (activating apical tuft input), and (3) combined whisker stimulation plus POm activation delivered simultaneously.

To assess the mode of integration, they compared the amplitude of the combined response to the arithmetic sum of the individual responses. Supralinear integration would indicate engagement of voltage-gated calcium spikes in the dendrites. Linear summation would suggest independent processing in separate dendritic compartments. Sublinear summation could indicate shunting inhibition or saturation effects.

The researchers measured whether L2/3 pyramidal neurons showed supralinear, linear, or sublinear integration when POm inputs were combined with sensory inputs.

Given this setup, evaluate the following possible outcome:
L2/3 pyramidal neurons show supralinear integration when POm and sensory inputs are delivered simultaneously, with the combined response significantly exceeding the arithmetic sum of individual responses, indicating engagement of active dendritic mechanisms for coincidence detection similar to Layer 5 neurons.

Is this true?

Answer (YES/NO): NO